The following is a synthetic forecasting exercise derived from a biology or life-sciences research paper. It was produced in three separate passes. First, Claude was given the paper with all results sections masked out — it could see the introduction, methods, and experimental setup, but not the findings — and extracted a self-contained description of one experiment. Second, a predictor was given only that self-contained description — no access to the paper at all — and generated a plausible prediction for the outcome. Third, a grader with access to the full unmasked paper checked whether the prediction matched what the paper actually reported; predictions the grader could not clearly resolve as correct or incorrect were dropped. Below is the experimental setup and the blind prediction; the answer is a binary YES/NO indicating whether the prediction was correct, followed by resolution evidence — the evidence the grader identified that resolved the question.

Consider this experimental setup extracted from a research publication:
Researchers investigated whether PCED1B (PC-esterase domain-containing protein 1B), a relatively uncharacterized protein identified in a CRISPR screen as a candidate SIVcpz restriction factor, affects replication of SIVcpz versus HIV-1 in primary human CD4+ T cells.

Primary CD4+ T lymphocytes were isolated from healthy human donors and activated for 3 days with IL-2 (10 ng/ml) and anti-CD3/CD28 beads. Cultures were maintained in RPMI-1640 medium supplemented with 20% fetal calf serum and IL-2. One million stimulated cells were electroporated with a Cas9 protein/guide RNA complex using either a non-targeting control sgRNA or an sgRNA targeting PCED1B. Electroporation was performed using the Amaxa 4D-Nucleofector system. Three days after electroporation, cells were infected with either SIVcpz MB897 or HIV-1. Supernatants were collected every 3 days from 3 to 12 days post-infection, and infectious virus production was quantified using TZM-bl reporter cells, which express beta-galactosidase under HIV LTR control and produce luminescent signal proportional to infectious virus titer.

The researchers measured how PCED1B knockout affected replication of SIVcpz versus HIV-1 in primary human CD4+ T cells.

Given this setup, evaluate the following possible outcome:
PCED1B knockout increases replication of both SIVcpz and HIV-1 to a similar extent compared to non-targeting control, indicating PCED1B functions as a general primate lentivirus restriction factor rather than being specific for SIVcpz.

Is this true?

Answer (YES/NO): NO